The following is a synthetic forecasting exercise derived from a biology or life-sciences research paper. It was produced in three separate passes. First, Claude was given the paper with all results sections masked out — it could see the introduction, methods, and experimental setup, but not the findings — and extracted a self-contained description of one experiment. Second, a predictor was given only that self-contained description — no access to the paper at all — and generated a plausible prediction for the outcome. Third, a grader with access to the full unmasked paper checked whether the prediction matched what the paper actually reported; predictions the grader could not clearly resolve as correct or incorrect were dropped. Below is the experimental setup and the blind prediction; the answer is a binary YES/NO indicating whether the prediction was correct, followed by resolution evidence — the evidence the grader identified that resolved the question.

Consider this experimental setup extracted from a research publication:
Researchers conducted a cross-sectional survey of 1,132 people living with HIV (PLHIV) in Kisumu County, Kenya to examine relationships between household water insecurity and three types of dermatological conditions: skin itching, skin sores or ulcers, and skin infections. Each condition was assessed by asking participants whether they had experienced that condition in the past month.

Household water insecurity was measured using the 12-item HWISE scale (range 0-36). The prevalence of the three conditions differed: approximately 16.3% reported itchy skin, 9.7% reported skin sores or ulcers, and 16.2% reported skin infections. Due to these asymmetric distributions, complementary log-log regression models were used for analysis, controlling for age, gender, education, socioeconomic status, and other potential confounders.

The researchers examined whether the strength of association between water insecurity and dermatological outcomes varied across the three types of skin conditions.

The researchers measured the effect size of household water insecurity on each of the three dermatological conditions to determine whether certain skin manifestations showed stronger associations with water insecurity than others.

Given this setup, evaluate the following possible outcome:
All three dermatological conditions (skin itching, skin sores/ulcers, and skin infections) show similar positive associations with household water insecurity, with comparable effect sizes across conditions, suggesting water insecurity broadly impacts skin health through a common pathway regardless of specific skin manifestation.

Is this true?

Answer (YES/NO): YES